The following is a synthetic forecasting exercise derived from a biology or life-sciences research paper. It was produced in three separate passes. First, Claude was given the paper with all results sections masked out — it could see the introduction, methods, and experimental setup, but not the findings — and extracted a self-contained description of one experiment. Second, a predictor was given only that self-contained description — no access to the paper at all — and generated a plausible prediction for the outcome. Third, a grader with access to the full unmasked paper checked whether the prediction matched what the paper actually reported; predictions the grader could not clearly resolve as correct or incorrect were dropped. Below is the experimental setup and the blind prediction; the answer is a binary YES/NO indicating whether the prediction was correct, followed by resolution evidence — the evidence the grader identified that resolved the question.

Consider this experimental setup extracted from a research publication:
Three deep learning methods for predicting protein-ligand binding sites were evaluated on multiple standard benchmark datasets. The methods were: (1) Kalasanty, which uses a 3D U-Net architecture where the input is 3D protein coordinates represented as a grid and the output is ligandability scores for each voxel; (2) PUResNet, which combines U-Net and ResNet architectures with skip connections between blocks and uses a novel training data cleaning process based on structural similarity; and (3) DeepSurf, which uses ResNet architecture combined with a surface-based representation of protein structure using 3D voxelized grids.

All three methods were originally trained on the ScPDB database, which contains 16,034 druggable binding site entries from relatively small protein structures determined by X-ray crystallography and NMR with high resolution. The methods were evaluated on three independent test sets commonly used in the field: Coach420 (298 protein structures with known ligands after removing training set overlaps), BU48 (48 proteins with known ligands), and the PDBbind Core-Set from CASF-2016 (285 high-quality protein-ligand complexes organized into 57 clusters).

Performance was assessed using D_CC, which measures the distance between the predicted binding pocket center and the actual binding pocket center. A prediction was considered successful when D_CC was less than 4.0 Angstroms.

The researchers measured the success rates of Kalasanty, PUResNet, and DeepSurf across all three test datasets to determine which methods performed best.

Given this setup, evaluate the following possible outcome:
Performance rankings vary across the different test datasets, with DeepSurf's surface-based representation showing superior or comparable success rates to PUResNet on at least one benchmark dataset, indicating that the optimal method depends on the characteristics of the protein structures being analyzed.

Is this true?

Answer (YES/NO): YES